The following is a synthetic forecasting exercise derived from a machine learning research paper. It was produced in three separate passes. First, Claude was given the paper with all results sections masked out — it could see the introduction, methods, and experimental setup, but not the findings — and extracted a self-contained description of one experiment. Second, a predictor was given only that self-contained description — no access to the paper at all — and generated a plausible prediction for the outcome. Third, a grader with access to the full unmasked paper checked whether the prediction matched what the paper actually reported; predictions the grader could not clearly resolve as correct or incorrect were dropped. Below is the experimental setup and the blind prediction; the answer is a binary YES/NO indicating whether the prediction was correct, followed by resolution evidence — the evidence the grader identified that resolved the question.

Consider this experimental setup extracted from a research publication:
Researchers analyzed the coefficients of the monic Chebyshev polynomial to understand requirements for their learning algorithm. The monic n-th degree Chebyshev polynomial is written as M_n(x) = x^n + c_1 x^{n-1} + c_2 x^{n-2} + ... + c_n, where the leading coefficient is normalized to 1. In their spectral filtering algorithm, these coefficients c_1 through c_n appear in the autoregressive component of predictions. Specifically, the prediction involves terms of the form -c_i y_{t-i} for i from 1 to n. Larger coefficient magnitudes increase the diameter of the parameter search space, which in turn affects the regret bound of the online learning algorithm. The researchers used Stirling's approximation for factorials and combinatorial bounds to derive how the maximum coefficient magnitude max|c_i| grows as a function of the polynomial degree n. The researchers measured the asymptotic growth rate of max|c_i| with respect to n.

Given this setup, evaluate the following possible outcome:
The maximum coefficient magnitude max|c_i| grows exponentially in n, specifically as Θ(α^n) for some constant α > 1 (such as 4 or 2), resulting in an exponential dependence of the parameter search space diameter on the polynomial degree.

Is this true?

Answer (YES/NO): YES